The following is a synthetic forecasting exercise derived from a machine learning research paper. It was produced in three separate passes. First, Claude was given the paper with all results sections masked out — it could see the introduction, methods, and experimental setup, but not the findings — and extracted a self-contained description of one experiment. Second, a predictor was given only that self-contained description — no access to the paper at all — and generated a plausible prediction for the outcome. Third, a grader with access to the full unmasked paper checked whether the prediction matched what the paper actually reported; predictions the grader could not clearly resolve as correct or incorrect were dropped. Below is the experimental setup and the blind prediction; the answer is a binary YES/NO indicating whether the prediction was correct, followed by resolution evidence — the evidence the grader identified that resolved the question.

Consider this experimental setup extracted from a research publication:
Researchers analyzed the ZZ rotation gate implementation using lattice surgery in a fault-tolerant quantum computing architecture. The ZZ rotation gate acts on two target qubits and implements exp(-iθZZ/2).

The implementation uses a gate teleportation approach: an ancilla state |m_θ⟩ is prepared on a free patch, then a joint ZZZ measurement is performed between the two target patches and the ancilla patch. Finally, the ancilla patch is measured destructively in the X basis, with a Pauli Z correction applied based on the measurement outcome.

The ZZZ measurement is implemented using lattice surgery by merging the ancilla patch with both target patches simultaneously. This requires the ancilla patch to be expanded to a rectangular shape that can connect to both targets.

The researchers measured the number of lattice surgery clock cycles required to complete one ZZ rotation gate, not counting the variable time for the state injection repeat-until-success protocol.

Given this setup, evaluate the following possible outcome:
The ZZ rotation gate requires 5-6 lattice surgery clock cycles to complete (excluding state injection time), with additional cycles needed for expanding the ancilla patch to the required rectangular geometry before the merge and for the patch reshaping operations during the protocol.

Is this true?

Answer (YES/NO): NO